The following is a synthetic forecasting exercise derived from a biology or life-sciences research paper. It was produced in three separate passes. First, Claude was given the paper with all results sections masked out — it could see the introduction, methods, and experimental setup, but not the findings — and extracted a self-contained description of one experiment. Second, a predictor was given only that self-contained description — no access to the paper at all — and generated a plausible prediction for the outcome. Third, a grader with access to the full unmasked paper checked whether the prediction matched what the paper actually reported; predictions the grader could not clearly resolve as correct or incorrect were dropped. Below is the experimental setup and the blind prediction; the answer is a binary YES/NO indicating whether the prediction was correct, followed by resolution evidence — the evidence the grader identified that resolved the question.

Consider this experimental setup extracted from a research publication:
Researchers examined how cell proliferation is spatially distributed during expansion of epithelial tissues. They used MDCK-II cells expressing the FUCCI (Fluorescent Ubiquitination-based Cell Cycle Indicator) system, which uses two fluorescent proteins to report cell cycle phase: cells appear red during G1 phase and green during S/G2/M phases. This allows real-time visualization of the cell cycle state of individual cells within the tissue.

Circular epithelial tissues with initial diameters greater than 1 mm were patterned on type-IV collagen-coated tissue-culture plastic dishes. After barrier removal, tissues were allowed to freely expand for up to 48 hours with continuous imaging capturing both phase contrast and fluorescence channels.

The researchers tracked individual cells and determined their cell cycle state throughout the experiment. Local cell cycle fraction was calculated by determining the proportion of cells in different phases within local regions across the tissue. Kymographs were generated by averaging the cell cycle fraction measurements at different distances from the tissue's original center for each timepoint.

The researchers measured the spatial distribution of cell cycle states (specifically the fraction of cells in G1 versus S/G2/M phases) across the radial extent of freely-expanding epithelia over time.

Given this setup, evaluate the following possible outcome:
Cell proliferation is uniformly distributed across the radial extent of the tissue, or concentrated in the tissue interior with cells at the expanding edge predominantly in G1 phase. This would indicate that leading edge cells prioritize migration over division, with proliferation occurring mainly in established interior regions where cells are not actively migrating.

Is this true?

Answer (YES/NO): NO